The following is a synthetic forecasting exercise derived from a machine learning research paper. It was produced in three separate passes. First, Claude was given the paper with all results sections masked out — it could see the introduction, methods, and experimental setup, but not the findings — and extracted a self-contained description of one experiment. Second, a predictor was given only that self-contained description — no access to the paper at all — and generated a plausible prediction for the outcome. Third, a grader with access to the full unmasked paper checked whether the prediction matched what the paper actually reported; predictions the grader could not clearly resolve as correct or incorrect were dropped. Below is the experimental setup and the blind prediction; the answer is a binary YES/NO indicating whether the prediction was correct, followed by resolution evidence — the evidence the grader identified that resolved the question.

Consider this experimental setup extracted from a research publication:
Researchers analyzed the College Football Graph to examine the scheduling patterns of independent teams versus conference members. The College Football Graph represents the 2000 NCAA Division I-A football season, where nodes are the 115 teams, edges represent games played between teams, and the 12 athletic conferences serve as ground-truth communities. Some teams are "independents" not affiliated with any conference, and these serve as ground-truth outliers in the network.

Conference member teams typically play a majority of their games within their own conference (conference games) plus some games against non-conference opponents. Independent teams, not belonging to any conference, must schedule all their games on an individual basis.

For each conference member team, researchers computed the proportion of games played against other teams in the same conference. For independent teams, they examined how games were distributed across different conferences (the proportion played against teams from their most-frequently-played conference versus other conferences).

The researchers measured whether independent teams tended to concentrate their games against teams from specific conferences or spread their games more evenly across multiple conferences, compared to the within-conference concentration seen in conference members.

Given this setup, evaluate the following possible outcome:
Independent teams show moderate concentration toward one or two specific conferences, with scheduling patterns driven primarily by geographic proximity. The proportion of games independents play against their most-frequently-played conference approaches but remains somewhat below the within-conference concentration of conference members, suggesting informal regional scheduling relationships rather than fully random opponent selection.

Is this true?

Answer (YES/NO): NO